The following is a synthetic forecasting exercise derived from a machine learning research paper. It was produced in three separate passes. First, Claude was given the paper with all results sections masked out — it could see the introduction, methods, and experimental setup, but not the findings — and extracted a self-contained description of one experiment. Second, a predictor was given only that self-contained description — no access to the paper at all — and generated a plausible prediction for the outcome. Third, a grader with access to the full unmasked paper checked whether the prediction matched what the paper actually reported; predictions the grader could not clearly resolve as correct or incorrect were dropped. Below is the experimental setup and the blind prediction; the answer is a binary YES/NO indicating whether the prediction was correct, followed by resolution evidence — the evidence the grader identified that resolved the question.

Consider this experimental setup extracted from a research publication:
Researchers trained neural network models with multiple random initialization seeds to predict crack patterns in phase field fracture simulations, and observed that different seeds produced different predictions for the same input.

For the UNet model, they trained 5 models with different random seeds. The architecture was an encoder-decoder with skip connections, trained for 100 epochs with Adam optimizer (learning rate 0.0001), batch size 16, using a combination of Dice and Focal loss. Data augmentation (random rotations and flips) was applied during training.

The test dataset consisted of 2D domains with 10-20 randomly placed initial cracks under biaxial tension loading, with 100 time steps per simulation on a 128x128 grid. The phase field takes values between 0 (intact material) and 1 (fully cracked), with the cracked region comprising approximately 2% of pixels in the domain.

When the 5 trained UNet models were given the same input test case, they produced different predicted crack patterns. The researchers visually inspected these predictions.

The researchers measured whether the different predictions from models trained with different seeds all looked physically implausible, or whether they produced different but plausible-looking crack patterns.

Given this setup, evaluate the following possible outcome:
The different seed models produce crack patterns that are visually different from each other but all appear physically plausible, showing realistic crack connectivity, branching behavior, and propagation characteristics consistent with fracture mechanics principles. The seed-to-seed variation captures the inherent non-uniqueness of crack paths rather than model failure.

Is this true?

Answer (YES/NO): NO